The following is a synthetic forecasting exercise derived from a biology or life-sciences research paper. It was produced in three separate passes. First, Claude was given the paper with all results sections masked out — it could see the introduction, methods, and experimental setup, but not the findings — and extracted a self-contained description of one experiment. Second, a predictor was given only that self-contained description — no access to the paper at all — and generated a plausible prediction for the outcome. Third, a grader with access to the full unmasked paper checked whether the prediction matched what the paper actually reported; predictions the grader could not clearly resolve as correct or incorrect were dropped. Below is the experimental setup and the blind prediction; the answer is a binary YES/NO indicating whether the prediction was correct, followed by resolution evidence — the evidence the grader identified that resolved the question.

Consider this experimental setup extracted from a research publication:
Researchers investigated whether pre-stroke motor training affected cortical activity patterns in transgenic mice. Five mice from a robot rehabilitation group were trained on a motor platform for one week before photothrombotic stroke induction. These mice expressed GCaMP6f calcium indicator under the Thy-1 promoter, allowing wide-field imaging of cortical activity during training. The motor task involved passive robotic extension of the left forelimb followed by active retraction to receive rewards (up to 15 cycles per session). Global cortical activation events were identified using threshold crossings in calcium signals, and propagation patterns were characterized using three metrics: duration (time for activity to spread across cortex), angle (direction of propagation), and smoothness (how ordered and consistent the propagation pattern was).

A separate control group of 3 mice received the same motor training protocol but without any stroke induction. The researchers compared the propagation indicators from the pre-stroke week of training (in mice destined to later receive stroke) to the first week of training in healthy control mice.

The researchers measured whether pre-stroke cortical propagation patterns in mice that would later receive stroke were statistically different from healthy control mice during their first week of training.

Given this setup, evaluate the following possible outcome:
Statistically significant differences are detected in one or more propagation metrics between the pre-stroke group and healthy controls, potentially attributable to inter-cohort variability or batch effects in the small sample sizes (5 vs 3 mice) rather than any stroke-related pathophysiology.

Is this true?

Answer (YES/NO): NO